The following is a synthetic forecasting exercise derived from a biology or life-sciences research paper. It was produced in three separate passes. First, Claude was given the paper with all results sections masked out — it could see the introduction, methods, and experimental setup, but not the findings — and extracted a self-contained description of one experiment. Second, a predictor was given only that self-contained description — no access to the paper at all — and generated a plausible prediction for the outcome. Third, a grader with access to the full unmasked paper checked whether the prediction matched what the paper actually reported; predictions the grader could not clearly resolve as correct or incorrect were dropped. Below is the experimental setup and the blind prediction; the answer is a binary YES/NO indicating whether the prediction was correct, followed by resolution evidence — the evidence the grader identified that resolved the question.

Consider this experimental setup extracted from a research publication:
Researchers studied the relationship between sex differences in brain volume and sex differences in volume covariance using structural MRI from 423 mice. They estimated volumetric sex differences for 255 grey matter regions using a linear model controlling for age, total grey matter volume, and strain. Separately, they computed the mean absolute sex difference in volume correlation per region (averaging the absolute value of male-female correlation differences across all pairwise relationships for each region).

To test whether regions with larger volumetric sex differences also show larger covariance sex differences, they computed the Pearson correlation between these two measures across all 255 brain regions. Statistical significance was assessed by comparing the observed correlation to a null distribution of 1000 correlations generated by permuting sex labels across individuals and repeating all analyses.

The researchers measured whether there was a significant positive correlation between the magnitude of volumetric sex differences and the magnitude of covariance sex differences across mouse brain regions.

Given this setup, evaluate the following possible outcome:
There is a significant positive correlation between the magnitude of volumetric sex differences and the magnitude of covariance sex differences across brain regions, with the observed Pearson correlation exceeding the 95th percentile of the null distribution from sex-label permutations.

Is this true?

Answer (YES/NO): NO